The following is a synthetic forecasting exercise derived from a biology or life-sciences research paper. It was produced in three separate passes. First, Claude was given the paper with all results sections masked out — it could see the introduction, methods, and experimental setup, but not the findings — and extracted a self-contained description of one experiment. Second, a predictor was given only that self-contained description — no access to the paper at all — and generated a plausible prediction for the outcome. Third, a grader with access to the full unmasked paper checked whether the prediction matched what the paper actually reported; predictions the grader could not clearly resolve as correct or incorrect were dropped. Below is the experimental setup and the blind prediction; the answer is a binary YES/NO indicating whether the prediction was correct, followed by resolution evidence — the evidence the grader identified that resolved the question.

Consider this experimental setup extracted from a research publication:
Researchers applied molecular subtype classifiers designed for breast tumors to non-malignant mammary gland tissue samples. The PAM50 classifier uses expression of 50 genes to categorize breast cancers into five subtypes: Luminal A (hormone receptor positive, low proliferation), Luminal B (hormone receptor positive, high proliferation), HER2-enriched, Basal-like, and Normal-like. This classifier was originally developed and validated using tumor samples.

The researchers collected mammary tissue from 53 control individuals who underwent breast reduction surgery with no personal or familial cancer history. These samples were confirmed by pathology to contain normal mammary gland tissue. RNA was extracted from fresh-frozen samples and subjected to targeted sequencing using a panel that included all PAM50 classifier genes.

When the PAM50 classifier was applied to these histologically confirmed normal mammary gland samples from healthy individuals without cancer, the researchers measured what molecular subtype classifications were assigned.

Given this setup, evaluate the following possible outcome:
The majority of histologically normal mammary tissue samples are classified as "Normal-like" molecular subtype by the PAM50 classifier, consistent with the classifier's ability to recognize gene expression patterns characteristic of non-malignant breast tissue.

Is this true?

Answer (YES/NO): YES